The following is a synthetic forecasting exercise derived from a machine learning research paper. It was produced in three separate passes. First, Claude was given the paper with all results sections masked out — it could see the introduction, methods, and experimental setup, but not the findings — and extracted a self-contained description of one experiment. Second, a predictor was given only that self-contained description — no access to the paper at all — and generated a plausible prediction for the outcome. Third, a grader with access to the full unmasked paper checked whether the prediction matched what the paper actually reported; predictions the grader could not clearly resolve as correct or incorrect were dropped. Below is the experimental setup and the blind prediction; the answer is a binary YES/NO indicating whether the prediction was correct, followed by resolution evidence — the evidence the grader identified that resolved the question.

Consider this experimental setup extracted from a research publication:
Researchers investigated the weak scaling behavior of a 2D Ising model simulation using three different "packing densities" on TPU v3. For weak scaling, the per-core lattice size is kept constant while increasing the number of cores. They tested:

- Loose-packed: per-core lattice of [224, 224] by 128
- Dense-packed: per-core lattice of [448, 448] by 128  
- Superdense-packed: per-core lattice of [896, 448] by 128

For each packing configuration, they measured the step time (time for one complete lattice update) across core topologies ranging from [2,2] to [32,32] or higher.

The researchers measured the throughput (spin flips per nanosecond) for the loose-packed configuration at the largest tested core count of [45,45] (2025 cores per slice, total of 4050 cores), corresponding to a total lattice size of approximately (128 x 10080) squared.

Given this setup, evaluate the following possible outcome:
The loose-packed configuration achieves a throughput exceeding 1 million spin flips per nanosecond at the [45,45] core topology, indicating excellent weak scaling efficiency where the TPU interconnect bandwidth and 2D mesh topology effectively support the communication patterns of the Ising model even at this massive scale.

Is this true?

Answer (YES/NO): NO